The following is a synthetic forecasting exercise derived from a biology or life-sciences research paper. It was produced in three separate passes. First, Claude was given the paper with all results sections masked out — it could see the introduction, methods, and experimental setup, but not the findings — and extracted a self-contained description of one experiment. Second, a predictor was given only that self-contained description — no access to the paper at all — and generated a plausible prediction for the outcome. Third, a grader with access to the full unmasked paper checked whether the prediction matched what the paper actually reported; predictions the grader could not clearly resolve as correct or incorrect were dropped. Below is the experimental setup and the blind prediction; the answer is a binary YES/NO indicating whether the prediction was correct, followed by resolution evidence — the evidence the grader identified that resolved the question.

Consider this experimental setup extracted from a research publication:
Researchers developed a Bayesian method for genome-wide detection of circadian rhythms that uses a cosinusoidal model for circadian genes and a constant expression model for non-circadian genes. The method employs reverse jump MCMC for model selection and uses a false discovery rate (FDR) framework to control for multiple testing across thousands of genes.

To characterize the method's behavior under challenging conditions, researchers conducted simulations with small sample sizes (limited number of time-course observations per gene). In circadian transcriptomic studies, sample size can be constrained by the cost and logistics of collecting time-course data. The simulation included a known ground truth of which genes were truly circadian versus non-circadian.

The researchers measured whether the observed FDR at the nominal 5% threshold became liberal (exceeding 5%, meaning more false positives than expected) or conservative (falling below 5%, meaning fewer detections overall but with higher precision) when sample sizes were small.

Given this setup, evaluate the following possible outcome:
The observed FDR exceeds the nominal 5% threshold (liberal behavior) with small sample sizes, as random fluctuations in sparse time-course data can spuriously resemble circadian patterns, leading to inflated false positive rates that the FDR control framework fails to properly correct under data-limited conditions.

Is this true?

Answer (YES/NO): NO